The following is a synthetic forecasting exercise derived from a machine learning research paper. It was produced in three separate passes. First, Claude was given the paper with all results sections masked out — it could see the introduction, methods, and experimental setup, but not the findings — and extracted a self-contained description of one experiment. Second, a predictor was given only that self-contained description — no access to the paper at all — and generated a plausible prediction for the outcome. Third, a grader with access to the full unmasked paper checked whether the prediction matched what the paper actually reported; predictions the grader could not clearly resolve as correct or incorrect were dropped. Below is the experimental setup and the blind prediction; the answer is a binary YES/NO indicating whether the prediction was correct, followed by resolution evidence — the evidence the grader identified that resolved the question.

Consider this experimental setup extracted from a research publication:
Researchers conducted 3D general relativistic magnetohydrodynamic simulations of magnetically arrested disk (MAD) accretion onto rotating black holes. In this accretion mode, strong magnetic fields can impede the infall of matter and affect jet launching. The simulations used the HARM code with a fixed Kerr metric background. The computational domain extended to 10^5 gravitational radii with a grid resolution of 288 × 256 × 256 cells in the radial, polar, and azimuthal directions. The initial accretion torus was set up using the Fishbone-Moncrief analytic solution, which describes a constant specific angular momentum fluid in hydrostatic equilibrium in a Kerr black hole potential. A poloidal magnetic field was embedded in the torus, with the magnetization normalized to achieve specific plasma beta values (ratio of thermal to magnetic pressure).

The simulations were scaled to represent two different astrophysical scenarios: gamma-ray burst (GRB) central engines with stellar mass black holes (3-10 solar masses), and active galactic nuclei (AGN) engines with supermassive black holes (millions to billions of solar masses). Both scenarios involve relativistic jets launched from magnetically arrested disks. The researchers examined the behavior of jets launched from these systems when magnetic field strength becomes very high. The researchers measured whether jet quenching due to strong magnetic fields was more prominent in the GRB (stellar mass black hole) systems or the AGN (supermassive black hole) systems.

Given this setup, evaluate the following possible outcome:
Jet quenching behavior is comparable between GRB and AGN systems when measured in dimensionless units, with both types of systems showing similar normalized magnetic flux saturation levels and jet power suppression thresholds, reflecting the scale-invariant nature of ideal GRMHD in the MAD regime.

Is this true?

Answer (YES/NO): NO